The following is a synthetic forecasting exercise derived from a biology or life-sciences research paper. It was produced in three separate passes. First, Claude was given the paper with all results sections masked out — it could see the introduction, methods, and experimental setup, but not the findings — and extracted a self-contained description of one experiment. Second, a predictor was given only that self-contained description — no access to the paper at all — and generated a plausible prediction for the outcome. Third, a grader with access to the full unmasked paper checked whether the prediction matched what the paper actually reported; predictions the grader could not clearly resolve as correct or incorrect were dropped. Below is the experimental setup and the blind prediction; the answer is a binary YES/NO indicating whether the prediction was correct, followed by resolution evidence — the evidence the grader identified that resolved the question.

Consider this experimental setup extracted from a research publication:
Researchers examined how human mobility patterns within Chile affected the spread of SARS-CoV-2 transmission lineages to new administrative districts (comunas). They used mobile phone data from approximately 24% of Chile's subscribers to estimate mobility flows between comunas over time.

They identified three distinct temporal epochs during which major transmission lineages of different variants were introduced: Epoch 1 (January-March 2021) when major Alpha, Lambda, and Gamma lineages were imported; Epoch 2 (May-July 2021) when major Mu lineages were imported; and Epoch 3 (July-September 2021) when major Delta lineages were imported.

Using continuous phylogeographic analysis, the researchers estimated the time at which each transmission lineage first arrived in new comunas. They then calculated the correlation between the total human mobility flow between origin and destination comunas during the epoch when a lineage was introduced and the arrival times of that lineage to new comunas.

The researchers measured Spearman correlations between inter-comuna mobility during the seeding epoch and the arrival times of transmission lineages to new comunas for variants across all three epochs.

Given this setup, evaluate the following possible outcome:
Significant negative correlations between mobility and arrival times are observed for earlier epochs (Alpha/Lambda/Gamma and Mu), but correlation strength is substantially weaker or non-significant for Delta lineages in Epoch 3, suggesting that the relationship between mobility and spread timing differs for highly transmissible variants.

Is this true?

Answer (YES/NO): NO